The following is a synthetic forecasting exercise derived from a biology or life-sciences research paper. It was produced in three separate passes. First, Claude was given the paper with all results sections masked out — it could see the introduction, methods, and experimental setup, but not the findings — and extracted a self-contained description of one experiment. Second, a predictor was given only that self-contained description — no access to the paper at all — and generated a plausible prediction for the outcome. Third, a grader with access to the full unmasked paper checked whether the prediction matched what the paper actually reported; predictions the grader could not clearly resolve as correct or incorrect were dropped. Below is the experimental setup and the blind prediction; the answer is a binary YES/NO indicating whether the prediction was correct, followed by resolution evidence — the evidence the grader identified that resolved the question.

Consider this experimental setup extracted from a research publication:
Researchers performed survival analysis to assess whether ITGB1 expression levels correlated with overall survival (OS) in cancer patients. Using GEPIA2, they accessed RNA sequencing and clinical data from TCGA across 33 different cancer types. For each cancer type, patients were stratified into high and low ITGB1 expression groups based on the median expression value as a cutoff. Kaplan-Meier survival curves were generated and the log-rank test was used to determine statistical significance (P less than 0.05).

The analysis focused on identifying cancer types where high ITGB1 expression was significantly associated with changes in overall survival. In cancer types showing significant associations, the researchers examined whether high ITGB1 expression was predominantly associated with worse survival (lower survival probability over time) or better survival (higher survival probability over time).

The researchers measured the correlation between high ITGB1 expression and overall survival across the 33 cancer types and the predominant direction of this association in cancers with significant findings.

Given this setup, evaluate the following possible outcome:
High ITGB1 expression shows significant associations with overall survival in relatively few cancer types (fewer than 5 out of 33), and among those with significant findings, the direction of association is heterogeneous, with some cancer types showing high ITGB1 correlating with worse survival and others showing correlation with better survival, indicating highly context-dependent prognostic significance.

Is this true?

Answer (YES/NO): NO